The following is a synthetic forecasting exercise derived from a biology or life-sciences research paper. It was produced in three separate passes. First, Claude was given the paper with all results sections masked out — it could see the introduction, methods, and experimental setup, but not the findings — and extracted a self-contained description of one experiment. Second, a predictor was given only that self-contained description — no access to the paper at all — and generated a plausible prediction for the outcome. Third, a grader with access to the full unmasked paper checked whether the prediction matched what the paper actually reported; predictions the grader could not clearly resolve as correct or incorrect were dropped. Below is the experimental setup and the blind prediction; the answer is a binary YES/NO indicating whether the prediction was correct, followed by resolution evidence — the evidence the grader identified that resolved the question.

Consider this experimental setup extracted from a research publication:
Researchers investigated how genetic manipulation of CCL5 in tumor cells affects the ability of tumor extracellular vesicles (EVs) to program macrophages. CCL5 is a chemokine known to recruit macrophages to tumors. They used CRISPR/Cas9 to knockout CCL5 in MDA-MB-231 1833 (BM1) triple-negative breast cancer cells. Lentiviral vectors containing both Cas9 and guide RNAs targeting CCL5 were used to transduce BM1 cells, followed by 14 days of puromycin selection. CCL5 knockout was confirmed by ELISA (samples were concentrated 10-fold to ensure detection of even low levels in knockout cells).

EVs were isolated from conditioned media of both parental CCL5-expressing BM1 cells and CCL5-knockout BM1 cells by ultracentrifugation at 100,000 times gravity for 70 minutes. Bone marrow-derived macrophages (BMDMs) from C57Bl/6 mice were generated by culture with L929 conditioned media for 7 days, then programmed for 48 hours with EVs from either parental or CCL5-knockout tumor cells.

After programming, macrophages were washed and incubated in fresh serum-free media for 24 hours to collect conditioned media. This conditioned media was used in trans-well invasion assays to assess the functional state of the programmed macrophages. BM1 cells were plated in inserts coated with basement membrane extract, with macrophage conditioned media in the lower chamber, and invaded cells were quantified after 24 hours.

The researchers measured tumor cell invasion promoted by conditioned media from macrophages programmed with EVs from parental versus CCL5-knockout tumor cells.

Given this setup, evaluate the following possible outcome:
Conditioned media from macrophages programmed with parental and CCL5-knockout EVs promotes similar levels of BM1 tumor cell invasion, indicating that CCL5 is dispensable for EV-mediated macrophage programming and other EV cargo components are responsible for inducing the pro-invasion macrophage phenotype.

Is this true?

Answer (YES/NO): NO